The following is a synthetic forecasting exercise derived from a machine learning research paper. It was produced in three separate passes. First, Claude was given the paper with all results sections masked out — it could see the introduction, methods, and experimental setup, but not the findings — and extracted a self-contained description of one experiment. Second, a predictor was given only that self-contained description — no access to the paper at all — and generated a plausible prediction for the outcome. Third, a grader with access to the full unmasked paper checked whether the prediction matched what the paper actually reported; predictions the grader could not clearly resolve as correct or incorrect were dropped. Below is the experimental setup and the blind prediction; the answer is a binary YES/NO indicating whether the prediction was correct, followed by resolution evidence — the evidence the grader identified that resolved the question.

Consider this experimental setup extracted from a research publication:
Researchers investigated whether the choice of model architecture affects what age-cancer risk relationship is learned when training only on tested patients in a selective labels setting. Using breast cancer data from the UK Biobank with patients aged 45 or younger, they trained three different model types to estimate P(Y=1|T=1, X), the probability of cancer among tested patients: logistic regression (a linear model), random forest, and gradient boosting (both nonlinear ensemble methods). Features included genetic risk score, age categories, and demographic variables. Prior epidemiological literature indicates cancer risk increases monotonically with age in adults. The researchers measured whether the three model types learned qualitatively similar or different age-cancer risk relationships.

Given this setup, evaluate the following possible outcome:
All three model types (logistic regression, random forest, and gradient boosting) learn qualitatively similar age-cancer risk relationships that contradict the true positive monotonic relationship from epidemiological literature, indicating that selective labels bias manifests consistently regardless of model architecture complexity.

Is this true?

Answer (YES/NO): YES